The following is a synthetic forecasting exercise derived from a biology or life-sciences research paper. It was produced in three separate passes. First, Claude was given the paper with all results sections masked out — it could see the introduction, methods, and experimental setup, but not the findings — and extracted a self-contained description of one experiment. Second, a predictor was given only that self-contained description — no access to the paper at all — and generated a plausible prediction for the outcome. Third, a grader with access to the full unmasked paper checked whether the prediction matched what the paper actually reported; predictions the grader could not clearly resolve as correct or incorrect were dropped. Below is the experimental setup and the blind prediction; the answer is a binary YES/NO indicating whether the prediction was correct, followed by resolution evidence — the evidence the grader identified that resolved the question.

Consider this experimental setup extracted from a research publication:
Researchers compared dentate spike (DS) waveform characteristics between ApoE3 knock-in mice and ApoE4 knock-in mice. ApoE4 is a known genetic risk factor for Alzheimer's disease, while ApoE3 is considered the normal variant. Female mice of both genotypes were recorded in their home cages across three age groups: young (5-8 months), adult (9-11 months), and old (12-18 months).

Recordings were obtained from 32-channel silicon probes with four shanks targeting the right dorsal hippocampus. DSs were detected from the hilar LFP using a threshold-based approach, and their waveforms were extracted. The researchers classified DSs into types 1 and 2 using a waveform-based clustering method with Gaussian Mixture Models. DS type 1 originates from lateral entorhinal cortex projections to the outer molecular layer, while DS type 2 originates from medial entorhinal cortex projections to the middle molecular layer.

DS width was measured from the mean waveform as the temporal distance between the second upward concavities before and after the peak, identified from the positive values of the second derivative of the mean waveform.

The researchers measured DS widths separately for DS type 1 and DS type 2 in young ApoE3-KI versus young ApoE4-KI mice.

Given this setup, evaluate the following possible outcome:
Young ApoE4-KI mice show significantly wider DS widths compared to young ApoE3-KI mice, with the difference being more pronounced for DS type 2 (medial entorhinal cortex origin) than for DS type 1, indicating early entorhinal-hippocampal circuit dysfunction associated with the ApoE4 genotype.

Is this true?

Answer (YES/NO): YES